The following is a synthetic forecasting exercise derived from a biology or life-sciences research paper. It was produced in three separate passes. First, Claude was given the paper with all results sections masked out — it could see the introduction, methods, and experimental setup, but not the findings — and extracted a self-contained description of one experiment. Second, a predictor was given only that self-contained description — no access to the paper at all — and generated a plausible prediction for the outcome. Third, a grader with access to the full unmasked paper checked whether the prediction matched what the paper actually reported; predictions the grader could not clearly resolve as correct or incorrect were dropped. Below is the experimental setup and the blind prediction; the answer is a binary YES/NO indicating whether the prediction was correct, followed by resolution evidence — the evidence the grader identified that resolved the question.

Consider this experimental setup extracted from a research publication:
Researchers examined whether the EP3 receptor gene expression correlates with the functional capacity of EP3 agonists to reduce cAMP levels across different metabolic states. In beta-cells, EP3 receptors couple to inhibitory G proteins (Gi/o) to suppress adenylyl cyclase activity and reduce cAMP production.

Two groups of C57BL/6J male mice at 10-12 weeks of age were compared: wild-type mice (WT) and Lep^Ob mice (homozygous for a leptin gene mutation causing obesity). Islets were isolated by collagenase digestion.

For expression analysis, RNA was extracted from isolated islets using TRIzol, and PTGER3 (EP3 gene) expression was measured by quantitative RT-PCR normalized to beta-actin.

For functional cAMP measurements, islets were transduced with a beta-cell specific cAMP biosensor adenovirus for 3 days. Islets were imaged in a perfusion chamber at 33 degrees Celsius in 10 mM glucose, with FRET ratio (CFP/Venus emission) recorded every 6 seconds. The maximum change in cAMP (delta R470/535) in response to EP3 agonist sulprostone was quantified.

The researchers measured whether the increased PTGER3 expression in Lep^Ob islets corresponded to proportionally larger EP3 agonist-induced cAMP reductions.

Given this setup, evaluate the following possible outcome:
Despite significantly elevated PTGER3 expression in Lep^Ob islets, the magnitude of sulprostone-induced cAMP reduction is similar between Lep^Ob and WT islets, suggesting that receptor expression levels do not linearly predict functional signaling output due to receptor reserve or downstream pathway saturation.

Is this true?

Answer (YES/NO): NO